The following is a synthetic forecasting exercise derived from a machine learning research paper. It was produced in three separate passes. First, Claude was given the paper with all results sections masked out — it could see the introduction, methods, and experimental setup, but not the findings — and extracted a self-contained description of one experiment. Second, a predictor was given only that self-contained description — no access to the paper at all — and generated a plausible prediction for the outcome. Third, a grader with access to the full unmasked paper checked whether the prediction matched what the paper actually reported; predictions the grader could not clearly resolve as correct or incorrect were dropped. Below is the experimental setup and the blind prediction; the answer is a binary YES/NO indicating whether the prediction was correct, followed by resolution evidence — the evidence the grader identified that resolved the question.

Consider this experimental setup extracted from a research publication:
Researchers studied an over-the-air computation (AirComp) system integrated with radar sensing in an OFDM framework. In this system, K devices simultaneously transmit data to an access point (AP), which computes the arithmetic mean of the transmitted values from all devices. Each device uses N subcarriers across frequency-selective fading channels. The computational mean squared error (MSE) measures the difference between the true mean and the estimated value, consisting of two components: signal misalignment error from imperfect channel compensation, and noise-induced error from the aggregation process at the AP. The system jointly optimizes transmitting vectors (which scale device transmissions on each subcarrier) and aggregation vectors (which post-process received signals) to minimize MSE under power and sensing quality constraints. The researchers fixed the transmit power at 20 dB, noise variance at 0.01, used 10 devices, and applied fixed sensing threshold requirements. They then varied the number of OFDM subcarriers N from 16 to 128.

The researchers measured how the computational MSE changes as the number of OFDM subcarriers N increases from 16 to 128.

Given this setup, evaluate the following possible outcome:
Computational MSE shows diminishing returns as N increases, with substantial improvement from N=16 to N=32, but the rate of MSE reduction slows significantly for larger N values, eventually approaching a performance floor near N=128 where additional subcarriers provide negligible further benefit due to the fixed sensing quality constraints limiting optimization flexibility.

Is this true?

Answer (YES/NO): NO